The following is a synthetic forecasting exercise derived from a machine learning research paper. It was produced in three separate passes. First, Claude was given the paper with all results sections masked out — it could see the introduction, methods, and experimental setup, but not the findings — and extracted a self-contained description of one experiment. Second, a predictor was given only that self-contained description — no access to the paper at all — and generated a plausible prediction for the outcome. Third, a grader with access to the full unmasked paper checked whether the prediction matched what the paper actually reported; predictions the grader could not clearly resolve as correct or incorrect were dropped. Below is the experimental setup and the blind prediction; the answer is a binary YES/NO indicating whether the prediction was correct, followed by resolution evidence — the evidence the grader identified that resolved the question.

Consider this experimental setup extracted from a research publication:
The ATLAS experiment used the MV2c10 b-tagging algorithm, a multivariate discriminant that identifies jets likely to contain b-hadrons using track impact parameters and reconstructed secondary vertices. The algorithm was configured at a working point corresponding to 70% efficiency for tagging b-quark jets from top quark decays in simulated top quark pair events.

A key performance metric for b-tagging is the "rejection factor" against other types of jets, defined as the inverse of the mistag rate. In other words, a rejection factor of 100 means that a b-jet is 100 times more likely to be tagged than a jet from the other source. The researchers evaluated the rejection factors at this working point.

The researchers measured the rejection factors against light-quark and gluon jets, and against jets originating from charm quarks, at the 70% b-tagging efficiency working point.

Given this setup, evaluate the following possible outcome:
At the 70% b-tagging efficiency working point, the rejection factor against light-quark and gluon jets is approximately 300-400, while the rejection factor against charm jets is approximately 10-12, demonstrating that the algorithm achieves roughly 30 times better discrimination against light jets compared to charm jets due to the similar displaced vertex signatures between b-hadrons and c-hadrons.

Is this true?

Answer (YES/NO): YES